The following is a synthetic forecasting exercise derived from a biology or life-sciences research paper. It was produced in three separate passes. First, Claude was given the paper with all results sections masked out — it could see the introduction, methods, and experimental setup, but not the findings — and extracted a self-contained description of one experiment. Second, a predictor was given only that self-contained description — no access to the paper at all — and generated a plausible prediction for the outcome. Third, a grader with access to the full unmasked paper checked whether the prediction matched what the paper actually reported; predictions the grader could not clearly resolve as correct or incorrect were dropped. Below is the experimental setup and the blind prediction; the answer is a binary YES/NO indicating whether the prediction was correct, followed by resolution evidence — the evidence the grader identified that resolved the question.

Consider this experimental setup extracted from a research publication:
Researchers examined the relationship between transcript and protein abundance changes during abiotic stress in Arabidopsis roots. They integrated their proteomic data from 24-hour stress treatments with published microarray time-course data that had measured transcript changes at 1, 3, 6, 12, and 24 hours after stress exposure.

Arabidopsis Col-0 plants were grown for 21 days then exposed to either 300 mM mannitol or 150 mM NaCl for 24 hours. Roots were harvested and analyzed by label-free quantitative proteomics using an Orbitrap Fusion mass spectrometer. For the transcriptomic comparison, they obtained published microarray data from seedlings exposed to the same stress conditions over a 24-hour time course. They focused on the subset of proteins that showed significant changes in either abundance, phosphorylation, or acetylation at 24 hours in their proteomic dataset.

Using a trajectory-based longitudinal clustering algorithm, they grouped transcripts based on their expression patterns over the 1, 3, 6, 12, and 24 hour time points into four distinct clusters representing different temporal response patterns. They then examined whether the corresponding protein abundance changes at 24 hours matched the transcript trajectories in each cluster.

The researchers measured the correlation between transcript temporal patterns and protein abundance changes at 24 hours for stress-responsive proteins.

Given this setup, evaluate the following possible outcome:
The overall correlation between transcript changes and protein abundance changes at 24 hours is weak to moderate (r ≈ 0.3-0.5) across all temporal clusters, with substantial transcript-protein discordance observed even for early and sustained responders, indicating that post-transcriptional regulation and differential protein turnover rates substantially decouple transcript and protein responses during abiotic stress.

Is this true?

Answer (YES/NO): NO